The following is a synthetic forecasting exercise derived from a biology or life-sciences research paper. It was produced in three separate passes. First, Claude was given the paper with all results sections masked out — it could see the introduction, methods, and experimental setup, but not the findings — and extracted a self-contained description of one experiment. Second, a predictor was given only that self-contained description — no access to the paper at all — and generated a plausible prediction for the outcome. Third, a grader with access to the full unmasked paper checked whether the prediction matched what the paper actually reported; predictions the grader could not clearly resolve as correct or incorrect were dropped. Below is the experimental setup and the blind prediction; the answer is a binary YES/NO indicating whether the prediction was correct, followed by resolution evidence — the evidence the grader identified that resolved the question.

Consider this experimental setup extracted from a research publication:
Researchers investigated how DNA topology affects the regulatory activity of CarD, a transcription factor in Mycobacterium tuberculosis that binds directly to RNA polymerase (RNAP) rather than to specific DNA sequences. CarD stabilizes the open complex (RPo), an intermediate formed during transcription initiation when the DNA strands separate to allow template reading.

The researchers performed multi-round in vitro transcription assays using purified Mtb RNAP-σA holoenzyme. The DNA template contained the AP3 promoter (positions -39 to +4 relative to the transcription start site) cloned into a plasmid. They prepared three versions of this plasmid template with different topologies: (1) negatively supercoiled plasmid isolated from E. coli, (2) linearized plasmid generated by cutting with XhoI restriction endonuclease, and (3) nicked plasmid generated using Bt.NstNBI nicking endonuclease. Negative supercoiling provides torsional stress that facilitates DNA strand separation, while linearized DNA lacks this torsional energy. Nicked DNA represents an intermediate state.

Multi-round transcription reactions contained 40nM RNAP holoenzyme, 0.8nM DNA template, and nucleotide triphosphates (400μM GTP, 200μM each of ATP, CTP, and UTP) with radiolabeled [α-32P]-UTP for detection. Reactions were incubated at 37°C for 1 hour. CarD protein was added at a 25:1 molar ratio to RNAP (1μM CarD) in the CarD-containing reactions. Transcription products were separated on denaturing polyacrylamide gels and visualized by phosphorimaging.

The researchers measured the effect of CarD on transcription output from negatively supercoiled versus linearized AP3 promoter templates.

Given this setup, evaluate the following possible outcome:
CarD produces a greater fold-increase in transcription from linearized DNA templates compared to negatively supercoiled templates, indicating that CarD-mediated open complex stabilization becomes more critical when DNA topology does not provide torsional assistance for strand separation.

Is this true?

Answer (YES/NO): NO